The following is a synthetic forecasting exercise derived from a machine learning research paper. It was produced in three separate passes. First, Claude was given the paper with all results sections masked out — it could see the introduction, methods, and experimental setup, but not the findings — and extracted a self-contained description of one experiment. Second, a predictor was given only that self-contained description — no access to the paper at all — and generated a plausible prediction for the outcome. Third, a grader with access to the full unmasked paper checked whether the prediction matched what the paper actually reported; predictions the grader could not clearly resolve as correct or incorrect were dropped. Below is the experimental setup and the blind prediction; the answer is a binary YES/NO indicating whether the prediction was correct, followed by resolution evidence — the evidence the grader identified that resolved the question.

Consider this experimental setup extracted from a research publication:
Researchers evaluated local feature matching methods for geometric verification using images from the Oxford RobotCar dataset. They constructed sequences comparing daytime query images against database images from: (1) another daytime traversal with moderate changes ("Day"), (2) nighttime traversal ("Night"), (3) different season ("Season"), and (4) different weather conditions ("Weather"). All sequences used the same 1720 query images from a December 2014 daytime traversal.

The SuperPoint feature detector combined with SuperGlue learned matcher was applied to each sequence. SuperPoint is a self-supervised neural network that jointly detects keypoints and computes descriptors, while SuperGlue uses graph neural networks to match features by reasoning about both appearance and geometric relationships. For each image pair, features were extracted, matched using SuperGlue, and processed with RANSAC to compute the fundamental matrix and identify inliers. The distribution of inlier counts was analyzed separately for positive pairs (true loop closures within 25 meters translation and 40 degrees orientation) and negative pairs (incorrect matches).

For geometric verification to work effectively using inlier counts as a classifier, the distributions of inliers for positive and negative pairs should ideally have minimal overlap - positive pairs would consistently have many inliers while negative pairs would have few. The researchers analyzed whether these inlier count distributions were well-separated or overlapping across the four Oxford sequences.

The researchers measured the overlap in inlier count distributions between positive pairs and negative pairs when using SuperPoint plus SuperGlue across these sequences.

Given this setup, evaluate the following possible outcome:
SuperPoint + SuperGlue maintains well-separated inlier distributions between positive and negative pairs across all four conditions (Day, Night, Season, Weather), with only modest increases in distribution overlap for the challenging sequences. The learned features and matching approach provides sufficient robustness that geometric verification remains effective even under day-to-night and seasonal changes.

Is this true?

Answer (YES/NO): NO